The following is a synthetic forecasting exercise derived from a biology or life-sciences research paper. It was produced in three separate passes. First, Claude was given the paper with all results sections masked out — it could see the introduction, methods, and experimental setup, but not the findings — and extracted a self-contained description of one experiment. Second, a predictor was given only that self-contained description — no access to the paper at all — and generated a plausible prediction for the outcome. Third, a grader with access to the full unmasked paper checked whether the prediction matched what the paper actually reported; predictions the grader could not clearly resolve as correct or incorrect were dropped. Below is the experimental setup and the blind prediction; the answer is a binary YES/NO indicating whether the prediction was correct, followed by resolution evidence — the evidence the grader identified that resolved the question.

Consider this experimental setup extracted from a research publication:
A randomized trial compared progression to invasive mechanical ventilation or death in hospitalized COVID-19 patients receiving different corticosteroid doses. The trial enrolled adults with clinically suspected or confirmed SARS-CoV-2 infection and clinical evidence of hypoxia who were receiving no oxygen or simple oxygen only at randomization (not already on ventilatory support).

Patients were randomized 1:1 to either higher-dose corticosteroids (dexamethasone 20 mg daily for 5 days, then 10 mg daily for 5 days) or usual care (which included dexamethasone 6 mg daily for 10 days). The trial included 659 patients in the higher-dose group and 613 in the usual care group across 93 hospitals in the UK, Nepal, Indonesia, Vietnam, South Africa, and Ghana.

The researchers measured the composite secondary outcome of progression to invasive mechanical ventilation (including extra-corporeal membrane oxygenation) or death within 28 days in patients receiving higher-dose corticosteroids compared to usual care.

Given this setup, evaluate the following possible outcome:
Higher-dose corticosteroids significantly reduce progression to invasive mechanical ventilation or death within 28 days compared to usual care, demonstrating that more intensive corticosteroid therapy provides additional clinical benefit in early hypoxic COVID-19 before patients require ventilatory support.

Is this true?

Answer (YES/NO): NO